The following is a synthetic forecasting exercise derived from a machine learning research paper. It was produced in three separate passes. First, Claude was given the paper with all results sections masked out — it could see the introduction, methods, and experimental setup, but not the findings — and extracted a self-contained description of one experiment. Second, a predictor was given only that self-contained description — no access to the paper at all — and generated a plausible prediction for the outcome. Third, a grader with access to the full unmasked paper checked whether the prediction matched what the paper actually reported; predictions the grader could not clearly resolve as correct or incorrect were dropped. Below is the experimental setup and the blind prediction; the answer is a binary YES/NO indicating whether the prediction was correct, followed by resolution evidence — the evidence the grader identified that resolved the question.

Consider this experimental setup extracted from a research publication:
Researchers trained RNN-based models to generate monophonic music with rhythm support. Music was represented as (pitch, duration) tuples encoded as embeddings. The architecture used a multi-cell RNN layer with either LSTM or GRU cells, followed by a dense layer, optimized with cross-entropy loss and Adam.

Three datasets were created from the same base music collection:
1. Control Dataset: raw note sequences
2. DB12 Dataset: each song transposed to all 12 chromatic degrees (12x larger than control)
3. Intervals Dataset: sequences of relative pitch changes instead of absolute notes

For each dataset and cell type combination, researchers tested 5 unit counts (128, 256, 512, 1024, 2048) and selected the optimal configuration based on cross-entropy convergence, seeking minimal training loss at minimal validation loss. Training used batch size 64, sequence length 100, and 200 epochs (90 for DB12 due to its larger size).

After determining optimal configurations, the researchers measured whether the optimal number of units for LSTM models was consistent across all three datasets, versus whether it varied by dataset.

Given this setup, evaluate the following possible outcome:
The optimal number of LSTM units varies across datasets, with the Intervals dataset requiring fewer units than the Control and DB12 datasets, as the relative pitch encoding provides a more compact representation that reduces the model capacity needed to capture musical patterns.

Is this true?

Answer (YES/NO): NO